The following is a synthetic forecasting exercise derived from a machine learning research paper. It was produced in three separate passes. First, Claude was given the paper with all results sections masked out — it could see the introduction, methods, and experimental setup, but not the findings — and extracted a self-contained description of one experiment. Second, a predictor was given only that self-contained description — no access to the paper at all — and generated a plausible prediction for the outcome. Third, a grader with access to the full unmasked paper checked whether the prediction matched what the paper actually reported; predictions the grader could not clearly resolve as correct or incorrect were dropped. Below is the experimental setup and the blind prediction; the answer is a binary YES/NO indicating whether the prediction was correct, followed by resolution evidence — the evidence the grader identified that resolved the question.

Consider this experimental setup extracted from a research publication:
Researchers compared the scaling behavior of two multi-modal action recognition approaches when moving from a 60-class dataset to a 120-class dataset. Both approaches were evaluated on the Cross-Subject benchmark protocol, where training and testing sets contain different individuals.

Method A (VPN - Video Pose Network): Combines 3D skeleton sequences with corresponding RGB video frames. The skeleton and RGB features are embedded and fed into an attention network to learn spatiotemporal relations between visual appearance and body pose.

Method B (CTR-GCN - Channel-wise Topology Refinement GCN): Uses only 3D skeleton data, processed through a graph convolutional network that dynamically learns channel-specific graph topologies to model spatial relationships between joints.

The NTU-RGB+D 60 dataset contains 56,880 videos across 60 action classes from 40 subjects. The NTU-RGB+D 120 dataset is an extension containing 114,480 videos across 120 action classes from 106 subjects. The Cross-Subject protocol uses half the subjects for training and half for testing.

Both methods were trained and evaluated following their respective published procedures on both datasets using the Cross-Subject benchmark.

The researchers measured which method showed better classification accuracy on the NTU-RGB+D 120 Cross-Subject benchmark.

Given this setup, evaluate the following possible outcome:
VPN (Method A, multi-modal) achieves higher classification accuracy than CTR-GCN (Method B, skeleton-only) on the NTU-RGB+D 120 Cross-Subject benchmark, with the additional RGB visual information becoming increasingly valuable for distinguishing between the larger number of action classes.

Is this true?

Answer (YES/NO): NO